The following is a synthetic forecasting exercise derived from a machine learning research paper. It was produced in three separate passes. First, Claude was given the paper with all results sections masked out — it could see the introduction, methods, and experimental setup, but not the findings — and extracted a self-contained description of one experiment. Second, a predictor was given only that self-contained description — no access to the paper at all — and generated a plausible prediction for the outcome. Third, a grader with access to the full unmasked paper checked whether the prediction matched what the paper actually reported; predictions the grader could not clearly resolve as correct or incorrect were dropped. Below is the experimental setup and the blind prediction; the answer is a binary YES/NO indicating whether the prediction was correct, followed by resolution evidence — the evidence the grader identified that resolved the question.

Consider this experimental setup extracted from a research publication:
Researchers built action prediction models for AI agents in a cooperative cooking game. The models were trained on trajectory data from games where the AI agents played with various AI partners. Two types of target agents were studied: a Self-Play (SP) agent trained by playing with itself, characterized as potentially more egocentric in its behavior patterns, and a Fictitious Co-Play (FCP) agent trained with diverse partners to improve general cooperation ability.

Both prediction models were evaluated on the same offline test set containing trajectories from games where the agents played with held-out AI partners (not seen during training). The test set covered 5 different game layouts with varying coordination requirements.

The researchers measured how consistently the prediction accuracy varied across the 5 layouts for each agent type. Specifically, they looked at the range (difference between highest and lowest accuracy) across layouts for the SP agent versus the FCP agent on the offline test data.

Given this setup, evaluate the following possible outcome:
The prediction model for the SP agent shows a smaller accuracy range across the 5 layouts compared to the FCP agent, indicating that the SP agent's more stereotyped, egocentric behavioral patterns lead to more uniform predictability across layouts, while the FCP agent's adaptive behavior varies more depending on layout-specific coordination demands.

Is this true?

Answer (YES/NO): YES